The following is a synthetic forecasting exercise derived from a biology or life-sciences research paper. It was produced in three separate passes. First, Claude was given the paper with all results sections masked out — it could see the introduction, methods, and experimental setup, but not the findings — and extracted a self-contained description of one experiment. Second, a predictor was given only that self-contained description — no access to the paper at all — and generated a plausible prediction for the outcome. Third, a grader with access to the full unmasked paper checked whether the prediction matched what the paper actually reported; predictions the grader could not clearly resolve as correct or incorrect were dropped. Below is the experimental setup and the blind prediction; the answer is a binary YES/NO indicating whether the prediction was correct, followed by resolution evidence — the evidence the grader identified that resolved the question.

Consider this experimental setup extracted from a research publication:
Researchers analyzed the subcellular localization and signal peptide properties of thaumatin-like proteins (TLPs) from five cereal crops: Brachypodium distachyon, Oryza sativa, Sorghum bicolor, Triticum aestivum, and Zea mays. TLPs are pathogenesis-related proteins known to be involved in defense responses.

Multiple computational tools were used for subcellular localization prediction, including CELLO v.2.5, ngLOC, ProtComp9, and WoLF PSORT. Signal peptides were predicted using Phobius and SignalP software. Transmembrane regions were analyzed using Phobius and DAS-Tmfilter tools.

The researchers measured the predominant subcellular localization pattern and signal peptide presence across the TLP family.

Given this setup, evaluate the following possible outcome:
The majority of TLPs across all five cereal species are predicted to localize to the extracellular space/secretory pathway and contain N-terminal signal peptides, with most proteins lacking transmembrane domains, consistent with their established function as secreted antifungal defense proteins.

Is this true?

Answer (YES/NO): YES